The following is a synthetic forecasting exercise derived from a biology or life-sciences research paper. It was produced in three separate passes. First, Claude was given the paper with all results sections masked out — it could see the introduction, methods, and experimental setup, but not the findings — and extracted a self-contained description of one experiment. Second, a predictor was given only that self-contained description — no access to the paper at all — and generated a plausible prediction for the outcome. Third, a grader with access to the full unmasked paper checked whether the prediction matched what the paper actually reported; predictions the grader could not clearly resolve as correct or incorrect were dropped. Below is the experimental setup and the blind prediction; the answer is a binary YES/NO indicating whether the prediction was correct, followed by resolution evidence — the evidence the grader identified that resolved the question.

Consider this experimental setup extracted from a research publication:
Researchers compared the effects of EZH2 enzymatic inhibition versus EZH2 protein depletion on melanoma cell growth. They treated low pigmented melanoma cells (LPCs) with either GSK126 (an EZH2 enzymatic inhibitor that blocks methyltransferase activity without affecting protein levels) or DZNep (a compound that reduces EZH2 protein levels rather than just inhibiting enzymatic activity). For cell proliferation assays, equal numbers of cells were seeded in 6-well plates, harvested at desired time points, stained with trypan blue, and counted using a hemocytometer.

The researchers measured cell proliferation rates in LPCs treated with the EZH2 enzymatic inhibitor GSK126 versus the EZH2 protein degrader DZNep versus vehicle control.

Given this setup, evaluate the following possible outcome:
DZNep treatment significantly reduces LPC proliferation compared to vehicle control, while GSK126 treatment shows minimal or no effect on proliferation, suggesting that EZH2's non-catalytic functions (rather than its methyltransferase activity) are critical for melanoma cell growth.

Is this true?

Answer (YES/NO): YES